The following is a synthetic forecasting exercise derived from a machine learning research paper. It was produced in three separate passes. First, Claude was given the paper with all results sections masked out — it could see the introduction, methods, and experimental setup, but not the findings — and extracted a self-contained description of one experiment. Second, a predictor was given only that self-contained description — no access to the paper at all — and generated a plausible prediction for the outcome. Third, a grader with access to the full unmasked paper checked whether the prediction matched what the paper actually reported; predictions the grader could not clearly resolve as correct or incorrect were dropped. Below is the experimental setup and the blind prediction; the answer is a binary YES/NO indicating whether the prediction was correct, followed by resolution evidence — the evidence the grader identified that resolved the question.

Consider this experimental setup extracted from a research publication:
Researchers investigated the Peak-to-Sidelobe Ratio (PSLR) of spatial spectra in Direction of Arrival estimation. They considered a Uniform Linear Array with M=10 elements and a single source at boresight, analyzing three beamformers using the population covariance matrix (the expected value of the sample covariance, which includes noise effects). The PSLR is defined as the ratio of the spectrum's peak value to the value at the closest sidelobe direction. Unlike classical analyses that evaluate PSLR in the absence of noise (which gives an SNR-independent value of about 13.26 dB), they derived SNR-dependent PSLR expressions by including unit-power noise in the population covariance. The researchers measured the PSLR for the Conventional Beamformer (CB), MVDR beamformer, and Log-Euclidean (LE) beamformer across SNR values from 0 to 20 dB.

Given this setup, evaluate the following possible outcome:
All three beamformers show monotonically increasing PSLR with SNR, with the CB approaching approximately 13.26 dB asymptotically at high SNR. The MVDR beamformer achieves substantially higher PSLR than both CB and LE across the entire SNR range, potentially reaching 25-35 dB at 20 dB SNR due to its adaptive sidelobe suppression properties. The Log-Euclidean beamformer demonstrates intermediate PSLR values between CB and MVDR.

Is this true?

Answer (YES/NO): NO